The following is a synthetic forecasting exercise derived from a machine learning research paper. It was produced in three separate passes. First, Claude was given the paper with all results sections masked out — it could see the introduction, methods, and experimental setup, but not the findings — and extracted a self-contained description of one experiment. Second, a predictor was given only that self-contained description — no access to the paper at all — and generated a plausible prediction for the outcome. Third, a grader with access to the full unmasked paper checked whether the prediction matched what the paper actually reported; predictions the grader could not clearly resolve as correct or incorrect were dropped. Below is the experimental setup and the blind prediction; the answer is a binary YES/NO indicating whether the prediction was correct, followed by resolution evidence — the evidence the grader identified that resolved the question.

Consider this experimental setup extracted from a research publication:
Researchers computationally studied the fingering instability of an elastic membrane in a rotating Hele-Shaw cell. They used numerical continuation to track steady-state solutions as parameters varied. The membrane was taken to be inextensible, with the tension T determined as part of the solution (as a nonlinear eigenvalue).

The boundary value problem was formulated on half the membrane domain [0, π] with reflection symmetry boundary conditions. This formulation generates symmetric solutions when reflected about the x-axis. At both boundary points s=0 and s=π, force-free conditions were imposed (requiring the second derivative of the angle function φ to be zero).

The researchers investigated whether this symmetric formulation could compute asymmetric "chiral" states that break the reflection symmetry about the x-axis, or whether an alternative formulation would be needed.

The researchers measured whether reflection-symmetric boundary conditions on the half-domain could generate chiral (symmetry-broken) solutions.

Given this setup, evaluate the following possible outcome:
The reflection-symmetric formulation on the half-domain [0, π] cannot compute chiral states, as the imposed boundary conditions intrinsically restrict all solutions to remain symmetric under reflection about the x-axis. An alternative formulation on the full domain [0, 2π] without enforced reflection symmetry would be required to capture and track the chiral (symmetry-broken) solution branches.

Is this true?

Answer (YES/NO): YES